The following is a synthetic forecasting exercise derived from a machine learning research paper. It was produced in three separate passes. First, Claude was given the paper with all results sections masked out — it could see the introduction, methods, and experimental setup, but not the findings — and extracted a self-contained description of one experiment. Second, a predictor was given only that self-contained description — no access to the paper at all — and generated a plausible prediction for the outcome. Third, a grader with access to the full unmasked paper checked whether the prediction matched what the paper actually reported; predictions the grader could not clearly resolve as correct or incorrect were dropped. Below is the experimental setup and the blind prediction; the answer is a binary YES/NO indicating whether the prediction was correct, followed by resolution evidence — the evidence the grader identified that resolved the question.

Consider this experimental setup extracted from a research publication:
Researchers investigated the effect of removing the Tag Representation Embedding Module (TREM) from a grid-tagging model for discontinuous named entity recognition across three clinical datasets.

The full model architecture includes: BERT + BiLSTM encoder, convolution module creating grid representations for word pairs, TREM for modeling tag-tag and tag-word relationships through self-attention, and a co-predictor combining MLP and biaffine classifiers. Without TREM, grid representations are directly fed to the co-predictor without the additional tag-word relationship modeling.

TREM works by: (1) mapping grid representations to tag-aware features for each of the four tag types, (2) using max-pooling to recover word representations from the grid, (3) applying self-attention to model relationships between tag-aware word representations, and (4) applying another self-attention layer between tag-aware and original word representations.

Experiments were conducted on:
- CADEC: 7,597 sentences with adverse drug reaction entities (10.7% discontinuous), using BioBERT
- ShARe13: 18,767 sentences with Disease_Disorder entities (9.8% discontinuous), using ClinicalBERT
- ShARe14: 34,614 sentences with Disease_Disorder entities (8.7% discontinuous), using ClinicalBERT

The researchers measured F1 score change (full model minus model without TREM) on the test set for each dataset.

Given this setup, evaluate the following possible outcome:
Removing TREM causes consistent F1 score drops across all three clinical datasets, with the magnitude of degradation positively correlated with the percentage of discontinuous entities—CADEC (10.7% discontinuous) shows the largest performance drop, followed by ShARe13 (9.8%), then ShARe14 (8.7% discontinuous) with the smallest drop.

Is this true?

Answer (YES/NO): NO